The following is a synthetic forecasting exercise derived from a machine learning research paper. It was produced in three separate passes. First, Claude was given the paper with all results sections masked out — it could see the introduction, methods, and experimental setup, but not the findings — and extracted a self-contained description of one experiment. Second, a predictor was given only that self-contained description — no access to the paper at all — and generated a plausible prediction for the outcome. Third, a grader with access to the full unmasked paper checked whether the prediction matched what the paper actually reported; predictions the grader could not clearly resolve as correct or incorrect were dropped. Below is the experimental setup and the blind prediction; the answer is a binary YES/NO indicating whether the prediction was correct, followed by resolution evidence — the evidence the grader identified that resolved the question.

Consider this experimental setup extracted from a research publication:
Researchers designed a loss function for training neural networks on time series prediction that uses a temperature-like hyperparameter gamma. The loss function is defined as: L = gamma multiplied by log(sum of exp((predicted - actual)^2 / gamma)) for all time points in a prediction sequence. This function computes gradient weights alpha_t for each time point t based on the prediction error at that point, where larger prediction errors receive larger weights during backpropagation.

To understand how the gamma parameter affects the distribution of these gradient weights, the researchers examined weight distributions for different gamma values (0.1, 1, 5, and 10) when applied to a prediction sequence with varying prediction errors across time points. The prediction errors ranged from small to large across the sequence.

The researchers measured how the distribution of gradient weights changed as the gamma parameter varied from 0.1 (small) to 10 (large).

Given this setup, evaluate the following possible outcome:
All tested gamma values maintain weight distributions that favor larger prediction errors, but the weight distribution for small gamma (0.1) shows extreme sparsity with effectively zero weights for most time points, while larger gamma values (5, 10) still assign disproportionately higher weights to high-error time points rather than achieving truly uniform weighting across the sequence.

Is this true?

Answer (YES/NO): YES